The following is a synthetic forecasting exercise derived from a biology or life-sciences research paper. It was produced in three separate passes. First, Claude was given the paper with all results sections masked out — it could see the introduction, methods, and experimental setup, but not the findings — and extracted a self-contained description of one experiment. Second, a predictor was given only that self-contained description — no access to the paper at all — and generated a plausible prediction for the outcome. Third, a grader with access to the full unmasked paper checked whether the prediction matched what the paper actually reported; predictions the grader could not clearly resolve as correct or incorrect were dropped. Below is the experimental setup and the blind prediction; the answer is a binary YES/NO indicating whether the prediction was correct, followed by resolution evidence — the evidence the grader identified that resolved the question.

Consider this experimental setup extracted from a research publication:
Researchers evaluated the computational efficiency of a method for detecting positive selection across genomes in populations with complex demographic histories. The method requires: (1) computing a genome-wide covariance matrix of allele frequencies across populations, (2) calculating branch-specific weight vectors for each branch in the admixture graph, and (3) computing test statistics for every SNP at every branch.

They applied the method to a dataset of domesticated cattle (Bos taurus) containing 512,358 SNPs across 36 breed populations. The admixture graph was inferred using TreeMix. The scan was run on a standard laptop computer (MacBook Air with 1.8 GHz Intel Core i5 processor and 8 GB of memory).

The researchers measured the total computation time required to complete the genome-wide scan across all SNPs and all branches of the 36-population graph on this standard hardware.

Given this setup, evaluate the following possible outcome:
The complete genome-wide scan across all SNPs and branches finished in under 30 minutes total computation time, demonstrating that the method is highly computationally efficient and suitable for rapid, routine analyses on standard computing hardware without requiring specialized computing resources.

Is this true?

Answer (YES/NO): YES